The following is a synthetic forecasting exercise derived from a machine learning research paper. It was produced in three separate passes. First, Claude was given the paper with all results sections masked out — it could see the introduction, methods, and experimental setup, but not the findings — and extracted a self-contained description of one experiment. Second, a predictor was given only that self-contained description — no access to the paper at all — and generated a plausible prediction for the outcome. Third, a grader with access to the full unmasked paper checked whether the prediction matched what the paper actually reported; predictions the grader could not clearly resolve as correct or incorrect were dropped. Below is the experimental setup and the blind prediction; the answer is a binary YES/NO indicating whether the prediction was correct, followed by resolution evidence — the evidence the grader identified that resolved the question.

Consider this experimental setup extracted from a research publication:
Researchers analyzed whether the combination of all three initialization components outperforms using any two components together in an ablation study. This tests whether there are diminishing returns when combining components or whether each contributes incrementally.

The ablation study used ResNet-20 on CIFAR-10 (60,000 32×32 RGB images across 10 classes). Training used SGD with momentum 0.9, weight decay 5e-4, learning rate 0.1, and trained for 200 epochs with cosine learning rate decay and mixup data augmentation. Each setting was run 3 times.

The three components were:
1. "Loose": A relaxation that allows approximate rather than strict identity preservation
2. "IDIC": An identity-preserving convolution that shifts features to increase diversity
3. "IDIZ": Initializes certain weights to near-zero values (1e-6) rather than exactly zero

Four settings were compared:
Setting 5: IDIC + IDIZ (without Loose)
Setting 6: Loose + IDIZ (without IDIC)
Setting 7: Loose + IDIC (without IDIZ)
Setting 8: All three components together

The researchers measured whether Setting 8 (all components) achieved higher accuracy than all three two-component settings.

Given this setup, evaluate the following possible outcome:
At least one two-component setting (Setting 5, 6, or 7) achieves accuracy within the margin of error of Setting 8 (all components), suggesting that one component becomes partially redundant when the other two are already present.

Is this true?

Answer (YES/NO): YES